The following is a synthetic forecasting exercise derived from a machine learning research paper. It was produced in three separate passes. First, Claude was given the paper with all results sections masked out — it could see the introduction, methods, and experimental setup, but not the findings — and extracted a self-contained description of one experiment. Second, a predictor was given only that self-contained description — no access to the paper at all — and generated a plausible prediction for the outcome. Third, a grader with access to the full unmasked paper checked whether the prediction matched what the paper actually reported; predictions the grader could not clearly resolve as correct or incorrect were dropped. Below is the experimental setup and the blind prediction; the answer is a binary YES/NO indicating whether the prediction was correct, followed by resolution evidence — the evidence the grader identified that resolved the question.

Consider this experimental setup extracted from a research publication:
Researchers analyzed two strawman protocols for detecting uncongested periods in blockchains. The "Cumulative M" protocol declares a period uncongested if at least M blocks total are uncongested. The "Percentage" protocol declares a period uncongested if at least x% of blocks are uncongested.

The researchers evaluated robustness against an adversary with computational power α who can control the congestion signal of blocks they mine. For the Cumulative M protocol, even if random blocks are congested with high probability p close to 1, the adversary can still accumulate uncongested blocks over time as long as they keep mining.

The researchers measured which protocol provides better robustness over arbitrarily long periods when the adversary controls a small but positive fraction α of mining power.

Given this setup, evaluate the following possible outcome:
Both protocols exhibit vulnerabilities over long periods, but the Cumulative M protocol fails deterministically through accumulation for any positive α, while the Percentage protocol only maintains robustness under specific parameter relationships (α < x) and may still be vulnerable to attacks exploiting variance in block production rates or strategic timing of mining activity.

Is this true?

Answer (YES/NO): NO